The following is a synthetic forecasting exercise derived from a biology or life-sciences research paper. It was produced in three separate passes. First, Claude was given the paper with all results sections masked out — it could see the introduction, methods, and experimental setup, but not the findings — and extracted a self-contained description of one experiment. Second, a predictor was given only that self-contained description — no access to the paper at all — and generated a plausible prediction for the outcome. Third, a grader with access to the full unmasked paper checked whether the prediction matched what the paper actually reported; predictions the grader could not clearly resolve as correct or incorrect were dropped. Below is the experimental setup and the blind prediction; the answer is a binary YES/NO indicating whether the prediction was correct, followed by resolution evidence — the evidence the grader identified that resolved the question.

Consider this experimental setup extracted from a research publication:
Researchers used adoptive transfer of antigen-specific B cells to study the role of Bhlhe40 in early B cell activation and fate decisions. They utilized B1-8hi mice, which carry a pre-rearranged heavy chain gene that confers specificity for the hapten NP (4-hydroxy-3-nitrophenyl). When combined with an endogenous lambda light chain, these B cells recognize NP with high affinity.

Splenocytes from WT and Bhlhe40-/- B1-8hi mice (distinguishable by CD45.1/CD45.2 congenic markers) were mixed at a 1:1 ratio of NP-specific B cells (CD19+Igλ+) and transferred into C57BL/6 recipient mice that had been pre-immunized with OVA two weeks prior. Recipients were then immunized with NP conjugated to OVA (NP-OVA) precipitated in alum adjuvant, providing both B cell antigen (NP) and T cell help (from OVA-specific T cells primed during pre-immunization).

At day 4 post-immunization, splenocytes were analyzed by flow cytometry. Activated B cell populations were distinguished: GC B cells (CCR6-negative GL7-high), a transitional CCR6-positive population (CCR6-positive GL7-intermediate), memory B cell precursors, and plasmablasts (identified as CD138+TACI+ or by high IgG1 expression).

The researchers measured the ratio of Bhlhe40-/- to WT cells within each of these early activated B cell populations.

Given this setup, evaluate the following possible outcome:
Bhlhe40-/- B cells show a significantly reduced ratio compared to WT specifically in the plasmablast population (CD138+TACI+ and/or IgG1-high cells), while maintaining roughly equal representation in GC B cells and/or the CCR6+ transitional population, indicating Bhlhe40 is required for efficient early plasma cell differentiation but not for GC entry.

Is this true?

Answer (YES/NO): NO